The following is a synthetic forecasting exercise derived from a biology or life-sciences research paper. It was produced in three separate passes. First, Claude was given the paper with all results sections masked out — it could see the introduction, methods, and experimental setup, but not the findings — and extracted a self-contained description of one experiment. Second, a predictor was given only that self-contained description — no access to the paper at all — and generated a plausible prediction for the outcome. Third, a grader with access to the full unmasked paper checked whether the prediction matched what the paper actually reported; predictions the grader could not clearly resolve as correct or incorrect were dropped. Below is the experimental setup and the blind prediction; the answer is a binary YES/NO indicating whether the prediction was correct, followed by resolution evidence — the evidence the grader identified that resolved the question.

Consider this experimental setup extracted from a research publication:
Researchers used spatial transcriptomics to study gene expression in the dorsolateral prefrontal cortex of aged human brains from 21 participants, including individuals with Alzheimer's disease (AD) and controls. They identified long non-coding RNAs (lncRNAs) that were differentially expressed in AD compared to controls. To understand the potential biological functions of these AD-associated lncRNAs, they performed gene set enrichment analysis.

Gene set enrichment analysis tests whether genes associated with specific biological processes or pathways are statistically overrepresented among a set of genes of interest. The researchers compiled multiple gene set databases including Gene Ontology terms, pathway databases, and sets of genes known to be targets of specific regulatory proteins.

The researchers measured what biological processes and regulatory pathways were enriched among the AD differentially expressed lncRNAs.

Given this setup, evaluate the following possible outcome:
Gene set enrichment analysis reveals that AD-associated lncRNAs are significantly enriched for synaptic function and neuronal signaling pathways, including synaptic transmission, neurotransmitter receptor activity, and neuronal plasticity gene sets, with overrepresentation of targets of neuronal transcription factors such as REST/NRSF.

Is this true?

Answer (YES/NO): NO